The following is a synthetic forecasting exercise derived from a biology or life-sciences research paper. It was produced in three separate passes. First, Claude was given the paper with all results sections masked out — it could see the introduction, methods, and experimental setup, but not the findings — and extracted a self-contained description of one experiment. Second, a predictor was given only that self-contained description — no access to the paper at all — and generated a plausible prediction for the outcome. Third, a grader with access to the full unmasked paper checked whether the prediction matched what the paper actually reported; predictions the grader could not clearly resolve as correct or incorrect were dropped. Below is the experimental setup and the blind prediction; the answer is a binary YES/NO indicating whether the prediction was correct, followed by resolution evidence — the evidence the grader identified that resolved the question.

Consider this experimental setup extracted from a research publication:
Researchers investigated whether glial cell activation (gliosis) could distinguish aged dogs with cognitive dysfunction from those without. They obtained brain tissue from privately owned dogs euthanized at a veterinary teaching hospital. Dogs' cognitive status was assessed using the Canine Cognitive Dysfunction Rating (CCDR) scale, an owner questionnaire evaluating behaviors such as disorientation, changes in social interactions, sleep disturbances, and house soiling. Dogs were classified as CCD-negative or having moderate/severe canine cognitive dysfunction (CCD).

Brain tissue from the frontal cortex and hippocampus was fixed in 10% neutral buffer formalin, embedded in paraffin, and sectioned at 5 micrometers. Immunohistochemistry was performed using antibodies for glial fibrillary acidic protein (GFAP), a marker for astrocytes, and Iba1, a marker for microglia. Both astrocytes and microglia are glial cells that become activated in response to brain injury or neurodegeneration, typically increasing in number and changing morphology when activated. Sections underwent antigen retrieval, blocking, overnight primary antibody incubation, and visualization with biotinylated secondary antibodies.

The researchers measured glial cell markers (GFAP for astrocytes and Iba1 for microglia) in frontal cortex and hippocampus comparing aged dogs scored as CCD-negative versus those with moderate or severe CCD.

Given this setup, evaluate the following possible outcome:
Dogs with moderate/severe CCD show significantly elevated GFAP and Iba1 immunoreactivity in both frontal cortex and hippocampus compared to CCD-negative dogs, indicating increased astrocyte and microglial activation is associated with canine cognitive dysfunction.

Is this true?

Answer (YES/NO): NO